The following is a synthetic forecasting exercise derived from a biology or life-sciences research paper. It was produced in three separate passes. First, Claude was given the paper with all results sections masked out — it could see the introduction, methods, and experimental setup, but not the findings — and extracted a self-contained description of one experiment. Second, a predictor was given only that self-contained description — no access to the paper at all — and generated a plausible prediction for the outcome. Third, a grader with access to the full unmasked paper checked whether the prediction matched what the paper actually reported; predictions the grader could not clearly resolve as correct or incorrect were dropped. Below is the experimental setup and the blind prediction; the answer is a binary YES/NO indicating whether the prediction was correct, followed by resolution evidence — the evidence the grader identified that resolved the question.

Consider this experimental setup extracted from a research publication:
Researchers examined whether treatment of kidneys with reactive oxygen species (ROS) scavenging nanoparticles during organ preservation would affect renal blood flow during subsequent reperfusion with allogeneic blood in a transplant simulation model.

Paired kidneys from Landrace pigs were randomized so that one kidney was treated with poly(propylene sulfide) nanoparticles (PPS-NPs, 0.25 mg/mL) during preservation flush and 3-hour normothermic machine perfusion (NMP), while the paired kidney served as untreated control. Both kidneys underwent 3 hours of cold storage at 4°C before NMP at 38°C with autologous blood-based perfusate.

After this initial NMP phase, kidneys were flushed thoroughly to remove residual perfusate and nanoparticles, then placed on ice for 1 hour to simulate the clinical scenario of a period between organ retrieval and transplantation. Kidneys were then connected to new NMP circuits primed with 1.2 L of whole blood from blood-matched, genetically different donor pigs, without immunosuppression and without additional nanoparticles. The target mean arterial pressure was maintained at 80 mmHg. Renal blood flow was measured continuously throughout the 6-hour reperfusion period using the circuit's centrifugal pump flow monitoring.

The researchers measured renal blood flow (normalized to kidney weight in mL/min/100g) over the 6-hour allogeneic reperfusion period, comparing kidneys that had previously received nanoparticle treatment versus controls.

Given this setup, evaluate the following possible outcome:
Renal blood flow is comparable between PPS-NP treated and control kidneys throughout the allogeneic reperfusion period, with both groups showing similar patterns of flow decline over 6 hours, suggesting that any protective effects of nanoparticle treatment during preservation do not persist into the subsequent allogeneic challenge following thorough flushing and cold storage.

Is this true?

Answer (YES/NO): NO